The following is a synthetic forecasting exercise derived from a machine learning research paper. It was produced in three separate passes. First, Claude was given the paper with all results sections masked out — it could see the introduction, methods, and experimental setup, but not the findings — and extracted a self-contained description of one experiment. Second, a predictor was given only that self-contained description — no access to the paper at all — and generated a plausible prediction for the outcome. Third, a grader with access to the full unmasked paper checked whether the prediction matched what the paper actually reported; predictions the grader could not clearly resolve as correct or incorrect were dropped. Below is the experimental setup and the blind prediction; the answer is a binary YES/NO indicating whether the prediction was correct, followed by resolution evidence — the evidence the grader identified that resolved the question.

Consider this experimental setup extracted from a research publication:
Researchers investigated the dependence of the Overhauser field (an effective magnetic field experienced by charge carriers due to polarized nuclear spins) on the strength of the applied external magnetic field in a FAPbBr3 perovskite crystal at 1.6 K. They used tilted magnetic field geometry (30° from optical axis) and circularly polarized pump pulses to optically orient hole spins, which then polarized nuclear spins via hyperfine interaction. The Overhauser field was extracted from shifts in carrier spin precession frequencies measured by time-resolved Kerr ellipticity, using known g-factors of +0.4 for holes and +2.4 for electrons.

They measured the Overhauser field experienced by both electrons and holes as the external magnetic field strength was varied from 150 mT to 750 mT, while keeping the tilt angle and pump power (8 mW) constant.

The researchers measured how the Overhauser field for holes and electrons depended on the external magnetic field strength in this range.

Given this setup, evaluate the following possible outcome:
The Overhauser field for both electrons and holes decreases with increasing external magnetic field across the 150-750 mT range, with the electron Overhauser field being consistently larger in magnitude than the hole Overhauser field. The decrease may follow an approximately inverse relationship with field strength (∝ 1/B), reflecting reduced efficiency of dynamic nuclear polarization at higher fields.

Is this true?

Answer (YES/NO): NO